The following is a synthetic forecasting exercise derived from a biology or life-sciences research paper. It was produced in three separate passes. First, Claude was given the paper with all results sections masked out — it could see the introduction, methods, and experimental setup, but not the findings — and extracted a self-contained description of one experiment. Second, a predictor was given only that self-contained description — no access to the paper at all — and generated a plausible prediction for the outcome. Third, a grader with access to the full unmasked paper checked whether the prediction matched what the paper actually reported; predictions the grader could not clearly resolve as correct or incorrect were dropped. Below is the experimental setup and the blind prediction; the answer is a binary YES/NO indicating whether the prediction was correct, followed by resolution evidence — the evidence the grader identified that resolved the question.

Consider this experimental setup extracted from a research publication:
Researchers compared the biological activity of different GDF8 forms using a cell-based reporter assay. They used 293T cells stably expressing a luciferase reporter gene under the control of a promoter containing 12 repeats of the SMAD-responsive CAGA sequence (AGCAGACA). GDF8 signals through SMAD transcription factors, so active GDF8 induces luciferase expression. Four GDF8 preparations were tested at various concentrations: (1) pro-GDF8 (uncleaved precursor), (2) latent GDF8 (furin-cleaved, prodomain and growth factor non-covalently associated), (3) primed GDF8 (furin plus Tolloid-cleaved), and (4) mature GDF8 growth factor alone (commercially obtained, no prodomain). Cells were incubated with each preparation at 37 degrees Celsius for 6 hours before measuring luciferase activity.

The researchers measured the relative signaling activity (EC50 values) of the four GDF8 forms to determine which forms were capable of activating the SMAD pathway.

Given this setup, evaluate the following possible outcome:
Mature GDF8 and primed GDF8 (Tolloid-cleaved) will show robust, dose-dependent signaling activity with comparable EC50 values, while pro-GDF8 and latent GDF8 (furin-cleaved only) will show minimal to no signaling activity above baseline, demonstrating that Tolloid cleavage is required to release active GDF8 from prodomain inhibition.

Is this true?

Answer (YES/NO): YES